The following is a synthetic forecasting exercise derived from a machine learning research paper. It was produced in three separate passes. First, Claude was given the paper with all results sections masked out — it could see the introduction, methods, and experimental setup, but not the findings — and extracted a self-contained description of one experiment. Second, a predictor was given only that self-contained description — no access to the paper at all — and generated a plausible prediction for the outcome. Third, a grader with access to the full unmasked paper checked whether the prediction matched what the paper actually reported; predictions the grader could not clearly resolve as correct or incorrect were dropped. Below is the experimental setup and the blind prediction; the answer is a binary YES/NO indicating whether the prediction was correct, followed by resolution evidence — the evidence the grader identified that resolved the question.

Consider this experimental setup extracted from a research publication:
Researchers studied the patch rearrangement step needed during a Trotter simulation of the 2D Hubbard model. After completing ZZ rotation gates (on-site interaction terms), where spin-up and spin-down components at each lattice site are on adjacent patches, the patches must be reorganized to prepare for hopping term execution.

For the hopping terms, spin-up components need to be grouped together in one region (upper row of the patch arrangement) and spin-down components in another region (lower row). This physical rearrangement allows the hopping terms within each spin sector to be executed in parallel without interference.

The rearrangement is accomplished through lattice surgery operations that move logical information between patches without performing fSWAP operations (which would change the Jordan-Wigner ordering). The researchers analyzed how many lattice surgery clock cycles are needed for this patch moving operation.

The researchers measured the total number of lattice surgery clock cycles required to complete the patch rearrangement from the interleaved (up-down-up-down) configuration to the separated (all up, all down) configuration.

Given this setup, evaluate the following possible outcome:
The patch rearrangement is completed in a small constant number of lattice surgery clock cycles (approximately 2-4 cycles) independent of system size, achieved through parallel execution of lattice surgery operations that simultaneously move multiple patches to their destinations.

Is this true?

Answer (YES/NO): YES